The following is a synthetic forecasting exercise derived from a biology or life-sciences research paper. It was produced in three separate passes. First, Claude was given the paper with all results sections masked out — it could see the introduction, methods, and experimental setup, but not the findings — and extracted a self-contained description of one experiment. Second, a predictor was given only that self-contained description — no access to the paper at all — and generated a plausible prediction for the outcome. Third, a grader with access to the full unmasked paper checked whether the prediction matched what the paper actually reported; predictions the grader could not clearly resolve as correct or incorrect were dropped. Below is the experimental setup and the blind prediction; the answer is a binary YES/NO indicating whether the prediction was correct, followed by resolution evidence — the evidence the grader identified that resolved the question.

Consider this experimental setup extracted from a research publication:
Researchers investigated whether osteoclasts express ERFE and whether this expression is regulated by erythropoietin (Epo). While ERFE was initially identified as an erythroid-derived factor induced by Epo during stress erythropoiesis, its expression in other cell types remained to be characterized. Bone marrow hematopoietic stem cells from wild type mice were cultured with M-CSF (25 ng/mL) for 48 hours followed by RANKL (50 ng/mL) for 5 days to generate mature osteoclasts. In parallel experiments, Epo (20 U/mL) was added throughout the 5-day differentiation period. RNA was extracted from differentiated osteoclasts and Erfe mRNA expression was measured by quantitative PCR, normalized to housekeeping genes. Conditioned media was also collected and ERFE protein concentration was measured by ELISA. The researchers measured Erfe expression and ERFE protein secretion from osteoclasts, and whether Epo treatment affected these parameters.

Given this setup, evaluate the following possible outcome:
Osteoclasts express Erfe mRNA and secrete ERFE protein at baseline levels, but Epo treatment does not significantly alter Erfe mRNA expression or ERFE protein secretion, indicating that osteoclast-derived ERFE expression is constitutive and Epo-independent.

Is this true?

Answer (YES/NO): NO